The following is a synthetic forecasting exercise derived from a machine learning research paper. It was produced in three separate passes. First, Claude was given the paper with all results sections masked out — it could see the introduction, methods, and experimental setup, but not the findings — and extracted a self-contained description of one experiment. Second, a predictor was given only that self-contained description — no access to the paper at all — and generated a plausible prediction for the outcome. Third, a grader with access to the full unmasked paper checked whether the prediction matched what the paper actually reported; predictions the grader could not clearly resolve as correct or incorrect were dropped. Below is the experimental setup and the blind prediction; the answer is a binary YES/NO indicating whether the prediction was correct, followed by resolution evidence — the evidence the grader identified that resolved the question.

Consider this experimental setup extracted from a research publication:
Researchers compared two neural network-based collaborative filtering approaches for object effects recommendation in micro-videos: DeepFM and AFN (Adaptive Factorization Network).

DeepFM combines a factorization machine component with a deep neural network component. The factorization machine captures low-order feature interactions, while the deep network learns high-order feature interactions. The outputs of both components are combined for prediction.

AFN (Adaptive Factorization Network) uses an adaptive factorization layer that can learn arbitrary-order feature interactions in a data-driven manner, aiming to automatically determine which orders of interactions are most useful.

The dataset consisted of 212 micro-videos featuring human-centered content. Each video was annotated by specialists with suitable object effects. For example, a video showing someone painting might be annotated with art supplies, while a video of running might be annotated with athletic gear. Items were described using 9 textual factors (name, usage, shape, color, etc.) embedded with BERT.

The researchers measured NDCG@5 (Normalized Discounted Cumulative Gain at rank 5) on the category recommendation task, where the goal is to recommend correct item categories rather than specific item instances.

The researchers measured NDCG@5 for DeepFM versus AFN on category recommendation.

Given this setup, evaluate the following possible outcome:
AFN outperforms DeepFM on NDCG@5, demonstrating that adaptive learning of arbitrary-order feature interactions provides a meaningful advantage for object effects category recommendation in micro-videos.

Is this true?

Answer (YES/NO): NO